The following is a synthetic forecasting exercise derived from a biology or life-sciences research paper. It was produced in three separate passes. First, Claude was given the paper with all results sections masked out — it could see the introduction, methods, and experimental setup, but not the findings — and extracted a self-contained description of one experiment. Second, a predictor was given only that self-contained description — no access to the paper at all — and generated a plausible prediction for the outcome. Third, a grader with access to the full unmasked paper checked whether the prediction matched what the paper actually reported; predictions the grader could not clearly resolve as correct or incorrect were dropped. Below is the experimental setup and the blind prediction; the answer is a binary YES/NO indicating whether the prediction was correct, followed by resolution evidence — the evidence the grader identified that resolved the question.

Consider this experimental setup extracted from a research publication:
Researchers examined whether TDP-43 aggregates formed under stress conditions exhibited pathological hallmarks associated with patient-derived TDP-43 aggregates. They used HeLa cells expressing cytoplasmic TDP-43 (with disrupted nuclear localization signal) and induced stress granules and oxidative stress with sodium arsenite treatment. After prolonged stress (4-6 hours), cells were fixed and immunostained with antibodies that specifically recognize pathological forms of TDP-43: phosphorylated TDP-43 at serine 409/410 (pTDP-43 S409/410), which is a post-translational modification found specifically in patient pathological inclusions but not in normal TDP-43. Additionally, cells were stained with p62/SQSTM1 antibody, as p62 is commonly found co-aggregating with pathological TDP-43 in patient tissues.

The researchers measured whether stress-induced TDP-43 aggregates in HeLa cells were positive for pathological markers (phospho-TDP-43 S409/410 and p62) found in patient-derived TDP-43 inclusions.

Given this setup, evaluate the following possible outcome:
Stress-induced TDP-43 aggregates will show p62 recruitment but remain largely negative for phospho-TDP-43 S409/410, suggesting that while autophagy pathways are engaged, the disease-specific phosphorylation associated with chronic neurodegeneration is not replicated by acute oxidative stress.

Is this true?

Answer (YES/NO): NO